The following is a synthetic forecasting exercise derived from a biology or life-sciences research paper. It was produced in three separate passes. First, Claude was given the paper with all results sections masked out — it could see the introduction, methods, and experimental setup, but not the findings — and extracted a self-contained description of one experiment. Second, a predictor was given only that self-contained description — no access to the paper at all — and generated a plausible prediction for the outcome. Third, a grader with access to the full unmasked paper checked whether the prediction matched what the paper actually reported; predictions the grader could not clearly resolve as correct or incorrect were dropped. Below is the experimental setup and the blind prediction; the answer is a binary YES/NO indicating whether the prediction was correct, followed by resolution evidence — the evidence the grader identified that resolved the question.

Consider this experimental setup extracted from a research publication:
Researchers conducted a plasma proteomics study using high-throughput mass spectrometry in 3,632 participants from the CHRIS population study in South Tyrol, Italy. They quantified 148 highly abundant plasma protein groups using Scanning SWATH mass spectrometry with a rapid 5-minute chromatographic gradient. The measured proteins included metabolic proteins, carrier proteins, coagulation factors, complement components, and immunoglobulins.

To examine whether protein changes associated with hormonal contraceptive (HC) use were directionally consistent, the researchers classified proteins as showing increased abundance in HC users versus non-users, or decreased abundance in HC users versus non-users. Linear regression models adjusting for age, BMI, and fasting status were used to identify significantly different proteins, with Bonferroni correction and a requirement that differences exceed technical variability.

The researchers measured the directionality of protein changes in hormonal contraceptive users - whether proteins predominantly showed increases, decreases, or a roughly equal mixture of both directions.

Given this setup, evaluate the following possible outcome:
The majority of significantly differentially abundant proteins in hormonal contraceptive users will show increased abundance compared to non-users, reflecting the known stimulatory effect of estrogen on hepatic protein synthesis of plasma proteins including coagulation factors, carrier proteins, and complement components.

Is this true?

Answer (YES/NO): YES